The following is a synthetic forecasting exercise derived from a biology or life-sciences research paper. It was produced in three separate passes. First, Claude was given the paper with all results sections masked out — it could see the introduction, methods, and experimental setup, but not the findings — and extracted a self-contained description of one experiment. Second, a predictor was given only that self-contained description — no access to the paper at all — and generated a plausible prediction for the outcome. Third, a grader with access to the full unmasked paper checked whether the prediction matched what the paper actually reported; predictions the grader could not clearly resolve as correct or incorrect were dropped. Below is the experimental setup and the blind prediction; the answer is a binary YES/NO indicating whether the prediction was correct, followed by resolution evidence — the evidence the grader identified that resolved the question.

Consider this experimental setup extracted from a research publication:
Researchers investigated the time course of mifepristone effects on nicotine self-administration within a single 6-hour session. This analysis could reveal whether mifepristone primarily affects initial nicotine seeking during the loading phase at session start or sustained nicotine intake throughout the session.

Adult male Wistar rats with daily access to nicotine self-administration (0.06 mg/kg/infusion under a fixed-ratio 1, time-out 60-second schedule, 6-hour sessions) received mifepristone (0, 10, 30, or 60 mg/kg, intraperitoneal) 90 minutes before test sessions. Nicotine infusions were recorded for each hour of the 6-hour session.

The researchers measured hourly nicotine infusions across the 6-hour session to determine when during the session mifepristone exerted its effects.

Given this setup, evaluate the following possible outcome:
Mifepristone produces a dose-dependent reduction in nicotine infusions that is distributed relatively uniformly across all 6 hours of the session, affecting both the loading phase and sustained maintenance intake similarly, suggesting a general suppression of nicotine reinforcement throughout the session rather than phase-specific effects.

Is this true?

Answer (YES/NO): NO